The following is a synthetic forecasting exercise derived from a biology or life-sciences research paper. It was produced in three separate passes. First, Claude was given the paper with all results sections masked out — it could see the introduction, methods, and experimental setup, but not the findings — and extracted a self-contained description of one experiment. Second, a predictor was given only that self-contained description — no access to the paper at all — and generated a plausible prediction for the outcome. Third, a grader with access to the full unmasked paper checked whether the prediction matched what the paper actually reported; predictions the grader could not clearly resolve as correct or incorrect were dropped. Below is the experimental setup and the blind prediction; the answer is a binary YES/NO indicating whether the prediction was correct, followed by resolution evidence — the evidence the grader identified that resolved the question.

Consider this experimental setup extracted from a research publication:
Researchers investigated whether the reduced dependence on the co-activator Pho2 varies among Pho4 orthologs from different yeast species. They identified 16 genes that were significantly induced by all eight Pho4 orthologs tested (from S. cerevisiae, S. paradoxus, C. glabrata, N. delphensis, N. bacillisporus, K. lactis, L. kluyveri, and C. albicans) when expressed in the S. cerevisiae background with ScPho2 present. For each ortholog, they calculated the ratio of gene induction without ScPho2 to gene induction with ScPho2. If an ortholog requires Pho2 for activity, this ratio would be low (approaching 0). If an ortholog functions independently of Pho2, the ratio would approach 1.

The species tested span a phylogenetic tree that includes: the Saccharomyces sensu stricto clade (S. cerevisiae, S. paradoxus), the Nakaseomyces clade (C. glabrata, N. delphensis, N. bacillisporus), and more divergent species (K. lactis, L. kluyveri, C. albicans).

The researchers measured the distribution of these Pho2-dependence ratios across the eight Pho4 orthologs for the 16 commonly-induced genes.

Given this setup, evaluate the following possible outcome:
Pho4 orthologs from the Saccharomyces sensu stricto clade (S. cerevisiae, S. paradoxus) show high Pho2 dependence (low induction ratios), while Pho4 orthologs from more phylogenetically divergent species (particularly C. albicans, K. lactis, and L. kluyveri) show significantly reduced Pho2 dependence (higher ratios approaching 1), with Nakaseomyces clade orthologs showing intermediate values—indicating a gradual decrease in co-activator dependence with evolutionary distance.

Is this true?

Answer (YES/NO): NO